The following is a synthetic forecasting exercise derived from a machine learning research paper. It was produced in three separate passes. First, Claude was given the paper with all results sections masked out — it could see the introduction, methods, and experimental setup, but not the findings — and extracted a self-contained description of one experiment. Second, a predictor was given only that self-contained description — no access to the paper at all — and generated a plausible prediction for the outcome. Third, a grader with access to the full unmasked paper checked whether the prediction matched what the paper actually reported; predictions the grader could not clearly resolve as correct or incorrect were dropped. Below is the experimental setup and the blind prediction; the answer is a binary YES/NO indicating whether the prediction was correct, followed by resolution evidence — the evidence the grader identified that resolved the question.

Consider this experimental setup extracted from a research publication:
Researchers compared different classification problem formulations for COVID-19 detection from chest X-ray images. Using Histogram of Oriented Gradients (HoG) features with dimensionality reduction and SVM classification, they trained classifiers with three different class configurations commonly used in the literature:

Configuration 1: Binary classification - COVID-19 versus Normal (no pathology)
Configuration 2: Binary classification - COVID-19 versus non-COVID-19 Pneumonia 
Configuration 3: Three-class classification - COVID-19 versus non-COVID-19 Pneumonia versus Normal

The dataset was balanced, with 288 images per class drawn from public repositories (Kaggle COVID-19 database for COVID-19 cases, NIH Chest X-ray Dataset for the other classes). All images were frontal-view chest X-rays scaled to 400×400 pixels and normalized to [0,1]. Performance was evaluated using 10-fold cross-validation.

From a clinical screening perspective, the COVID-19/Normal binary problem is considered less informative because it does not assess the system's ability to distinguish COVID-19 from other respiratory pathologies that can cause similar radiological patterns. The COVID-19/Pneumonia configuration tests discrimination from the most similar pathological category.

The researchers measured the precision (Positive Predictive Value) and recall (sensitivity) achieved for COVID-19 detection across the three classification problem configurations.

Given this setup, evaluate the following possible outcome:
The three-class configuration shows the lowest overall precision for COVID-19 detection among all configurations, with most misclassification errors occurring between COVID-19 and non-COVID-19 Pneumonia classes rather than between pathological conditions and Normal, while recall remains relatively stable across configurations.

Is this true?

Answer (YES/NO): NO